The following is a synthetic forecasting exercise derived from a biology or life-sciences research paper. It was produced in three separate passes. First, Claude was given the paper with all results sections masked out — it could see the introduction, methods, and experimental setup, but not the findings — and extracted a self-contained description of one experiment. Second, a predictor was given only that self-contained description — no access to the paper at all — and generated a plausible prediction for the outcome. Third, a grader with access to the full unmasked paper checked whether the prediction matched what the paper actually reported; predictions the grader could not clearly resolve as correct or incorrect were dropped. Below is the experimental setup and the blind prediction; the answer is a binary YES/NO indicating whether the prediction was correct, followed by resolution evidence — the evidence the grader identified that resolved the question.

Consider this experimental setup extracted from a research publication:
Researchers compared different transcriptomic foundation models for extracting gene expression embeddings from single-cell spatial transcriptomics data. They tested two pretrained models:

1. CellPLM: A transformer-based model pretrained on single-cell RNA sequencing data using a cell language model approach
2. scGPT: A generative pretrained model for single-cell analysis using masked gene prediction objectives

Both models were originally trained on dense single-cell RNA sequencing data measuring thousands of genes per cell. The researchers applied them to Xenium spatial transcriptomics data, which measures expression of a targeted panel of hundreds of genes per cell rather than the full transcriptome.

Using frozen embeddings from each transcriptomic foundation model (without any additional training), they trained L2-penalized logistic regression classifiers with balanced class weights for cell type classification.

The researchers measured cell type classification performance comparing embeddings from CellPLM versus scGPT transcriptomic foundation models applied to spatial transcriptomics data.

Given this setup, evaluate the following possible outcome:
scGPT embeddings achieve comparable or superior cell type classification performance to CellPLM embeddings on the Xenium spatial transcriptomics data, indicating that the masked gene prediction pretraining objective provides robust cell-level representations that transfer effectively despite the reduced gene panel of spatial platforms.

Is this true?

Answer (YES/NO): NO